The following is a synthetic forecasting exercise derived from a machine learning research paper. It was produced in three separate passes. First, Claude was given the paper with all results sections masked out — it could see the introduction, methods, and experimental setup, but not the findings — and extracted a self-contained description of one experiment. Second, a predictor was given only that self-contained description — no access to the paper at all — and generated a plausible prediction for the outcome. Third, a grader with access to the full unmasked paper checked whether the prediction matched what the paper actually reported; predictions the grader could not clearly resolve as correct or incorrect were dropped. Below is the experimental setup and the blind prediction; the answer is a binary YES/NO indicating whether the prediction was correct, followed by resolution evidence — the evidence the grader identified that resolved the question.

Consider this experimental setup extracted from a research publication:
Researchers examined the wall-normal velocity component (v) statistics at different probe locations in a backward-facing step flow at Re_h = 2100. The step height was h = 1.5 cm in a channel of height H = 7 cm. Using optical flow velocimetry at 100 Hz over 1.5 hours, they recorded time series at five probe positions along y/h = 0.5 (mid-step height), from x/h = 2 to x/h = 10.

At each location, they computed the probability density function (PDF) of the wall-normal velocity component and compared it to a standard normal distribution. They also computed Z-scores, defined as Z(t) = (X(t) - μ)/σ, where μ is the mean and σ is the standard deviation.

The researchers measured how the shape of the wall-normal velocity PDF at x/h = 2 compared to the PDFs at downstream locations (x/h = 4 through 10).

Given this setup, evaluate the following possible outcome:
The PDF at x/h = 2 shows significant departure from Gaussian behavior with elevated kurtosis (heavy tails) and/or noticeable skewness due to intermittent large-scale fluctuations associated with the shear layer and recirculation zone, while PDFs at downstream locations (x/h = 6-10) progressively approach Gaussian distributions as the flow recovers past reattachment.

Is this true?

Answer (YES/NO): NO